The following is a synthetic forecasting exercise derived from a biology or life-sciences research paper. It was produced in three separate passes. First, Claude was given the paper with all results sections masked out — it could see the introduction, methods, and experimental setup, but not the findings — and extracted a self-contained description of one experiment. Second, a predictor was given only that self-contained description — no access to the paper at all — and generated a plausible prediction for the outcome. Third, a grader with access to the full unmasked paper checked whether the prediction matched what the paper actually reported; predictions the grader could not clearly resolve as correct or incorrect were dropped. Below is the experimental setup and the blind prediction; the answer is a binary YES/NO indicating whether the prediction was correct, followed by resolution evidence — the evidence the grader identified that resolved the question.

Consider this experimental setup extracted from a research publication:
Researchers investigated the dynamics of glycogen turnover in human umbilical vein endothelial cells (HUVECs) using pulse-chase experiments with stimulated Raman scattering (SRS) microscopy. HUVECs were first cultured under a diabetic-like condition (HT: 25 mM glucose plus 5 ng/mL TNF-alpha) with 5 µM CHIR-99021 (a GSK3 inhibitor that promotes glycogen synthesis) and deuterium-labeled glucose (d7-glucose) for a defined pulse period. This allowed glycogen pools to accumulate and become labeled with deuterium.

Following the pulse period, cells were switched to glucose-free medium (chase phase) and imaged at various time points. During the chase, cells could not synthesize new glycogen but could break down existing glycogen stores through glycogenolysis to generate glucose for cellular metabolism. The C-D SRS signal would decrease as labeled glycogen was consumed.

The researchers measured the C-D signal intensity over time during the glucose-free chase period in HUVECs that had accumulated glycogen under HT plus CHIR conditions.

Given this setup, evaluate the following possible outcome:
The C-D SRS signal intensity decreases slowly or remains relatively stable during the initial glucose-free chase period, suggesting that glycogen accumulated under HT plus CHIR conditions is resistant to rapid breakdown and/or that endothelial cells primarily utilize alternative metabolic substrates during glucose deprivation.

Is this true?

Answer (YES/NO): NO